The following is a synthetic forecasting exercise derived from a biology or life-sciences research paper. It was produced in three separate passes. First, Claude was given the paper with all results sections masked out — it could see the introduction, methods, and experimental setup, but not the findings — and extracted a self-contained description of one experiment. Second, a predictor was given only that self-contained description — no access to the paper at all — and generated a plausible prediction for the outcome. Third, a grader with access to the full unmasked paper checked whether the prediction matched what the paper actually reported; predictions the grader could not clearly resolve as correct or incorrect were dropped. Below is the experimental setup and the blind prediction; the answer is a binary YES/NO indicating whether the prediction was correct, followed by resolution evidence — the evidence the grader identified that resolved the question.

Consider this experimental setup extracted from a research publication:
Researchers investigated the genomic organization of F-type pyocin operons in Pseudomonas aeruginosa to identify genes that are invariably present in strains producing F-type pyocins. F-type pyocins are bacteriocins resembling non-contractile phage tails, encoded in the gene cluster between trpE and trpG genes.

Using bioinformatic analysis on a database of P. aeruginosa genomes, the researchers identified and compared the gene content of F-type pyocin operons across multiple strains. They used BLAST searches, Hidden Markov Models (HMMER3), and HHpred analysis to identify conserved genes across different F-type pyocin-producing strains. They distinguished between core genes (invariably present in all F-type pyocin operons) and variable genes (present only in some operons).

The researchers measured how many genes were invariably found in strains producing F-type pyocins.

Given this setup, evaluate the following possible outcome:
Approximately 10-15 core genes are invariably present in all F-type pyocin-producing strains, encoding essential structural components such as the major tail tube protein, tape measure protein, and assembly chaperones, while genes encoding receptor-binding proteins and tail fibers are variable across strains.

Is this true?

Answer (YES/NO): NO